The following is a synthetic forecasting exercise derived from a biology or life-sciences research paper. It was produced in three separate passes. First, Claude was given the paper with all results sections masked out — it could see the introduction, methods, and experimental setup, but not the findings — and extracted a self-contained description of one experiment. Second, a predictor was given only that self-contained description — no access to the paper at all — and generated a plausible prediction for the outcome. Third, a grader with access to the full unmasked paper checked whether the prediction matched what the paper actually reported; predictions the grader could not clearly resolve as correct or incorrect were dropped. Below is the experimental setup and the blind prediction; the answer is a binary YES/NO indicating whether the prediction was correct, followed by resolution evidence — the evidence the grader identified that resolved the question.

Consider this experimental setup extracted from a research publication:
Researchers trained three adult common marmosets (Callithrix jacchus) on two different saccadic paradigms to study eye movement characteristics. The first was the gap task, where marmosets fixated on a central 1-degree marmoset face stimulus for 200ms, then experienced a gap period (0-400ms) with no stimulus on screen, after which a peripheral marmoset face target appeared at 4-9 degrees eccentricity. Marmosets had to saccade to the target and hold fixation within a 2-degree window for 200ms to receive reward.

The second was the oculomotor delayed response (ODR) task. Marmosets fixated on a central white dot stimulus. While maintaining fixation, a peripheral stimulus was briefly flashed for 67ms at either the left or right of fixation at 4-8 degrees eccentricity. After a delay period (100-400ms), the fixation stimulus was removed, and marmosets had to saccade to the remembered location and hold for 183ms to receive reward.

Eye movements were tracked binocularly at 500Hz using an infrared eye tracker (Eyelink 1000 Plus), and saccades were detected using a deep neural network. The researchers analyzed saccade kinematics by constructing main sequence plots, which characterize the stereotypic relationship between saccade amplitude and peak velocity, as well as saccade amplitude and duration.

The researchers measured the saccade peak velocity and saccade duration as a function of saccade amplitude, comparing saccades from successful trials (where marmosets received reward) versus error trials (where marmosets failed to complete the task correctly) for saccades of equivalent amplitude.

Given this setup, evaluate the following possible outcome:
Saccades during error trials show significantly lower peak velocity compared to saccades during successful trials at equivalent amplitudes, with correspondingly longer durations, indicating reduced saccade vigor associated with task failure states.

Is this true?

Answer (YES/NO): YES